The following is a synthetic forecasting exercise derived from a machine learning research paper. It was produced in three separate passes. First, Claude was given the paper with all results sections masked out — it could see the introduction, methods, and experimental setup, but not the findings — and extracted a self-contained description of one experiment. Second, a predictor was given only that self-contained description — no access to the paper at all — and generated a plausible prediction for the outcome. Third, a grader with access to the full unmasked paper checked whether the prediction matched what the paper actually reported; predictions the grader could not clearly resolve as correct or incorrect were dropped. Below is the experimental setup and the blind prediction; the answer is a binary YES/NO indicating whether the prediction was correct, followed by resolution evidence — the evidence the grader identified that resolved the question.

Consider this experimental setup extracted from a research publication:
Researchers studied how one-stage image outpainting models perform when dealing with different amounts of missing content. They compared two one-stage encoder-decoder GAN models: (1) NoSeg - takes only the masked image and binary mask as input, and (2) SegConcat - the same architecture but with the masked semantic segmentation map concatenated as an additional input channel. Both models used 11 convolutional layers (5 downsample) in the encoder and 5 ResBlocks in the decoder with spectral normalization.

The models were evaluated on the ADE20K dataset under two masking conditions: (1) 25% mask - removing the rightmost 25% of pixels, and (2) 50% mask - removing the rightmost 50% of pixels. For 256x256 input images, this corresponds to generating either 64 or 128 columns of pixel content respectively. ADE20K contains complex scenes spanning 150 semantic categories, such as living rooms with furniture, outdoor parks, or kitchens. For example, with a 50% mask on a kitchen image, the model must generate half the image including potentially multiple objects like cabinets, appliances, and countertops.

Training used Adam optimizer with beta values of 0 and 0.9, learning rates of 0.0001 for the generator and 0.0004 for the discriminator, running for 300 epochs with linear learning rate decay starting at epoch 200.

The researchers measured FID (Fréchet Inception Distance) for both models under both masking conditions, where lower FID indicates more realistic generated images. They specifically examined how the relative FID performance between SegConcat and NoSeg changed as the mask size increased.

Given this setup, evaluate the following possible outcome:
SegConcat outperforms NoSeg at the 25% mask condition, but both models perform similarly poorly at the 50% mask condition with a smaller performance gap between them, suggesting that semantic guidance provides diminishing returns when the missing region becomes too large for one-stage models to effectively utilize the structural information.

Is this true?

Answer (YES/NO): YES